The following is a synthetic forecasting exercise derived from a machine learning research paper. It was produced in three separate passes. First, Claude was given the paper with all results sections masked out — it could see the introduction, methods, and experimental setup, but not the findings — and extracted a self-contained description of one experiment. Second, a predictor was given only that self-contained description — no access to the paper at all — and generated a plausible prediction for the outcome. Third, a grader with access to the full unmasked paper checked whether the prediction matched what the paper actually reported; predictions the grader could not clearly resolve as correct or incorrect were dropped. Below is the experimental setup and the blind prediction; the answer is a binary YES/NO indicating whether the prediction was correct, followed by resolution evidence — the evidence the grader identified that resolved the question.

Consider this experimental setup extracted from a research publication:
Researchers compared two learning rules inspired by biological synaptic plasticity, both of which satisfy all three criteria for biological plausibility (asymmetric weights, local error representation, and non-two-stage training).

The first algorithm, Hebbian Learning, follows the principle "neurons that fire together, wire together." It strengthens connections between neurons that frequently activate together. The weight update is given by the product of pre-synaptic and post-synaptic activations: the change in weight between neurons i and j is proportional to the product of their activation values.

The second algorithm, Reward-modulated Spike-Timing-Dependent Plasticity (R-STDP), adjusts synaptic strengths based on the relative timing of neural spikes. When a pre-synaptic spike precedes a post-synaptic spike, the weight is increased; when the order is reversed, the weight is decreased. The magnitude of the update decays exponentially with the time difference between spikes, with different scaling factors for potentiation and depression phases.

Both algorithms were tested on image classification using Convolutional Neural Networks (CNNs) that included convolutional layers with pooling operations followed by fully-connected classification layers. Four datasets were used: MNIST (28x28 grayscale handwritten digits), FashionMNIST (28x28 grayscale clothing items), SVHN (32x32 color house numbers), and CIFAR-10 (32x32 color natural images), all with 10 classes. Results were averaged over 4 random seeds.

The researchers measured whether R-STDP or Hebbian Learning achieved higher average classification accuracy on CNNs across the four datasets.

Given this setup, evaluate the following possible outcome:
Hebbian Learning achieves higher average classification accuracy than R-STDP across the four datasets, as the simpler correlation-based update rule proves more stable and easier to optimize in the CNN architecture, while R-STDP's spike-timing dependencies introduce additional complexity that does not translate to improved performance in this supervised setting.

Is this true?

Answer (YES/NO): NO